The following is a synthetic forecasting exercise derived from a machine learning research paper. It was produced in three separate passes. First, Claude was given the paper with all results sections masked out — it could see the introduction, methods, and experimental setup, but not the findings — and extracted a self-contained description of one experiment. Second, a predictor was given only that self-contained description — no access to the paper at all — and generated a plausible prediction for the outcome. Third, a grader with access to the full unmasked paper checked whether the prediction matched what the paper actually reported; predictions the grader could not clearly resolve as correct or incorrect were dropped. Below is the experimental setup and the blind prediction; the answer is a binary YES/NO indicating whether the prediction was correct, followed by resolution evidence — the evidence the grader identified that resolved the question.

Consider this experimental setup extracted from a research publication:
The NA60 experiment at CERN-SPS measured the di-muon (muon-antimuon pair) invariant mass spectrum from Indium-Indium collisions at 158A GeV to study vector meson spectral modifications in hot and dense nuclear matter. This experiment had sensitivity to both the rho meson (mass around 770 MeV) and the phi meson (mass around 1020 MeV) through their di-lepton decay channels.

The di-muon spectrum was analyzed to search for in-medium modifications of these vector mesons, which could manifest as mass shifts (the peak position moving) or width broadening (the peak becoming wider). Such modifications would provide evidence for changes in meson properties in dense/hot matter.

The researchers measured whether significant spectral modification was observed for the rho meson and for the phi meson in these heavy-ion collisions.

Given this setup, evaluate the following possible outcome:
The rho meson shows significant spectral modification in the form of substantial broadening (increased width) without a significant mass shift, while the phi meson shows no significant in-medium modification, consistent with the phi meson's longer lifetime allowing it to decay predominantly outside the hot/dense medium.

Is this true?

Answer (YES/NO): YES